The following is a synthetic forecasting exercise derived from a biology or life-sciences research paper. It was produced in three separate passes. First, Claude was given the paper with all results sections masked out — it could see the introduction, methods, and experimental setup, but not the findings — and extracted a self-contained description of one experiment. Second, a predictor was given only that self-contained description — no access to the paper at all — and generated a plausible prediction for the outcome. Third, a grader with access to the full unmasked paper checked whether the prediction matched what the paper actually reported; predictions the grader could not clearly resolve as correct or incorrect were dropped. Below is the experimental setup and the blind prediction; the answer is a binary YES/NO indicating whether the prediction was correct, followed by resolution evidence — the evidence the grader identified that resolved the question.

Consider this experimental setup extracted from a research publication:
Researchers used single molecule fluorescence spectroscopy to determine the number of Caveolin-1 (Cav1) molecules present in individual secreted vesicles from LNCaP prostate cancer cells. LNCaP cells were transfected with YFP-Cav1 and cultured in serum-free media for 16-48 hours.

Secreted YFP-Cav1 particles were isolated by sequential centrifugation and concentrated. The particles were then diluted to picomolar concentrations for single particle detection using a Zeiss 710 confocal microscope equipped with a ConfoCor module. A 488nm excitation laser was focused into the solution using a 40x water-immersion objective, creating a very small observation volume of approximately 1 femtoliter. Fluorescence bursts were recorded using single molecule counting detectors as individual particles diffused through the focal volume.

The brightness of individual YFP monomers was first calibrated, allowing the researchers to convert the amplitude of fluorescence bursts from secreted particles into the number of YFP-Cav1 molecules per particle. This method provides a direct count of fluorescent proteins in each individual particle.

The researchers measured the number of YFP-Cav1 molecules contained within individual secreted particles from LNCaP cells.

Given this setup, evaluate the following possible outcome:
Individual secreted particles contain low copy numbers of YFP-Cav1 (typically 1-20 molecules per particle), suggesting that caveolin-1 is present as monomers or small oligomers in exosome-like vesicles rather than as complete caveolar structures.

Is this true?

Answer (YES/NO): NO